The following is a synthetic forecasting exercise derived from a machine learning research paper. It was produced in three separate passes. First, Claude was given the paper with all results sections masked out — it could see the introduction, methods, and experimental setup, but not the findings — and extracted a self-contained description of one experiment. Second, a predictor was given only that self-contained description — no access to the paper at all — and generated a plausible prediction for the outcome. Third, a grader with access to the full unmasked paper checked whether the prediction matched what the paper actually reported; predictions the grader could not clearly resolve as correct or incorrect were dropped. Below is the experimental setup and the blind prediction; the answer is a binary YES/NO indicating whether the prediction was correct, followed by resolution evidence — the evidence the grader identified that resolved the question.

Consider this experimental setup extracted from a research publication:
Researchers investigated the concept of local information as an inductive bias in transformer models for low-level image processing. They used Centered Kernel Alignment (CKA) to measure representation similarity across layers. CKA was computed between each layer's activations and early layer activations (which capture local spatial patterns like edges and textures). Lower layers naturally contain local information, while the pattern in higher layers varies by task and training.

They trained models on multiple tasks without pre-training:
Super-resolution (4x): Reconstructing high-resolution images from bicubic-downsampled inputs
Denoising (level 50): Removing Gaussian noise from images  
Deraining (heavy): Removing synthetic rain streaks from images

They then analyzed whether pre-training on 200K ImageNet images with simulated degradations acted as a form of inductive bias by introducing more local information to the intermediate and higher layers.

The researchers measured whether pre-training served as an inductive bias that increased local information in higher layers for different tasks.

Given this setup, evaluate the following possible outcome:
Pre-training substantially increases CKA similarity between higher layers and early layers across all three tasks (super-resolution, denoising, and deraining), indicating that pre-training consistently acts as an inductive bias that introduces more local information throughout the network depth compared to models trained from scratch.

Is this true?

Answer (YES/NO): NO